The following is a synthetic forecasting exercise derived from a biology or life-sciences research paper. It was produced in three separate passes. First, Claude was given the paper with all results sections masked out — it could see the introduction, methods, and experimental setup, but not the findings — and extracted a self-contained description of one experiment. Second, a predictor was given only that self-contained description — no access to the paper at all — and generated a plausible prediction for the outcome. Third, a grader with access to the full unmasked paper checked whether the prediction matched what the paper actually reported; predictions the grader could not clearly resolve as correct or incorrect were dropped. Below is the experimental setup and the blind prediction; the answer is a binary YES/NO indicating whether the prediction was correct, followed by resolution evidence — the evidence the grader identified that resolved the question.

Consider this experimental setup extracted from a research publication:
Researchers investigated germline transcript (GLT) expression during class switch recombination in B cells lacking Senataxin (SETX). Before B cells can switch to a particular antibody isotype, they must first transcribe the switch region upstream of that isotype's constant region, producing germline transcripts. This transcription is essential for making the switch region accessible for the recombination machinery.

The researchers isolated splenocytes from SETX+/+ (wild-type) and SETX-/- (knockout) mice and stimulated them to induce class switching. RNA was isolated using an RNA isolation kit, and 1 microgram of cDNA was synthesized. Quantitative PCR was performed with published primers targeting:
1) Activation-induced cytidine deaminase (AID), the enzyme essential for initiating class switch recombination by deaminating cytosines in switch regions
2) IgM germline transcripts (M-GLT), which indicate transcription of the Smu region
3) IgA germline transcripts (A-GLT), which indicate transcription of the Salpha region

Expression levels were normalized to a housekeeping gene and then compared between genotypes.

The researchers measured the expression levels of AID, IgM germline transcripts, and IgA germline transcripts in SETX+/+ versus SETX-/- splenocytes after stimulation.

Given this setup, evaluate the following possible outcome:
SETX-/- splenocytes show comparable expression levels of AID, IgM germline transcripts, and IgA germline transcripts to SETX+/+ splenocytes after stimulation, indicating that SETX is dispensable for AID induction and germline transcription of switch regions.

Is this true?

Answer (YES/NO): NO